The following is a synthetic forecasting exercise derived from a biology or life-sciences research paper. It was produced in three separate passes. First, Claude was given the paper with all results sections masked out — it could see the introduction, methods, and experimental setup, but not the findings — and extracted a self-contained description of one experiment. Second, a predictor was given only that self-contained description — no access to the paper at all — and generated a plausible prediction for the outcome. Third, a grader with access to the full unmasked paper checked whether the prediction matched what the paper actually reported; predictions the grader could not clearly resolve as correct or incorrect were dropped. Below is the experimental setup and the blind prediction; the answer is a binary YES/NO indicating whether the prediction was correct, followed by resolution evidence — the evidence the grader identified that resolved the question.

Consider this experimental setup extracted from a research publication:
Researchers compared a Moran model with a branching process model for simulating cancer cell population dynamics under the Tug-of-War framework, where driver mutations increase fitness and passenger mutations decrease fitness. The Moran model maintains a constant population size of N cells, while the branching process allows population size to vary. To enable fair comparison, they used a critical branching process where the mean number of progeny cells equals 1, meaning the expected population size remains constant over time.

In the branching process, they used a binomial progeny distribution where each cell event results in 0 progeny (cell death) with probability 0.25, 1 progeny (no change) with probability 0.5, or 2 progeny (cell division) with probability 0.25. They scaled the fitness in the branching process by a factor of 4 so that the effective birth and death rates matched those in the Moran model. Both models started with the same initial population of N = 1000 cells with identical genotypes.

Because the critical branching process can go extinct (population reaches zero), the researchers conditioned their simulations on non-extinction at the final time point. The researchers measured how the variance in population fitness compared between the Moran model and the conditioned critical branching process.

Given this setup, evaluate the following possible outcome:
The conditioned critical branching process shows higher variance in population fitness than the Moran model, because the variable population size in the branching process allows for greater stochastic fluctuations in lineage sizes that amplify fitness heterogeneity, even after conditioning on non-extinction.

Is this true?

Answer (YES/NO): YES